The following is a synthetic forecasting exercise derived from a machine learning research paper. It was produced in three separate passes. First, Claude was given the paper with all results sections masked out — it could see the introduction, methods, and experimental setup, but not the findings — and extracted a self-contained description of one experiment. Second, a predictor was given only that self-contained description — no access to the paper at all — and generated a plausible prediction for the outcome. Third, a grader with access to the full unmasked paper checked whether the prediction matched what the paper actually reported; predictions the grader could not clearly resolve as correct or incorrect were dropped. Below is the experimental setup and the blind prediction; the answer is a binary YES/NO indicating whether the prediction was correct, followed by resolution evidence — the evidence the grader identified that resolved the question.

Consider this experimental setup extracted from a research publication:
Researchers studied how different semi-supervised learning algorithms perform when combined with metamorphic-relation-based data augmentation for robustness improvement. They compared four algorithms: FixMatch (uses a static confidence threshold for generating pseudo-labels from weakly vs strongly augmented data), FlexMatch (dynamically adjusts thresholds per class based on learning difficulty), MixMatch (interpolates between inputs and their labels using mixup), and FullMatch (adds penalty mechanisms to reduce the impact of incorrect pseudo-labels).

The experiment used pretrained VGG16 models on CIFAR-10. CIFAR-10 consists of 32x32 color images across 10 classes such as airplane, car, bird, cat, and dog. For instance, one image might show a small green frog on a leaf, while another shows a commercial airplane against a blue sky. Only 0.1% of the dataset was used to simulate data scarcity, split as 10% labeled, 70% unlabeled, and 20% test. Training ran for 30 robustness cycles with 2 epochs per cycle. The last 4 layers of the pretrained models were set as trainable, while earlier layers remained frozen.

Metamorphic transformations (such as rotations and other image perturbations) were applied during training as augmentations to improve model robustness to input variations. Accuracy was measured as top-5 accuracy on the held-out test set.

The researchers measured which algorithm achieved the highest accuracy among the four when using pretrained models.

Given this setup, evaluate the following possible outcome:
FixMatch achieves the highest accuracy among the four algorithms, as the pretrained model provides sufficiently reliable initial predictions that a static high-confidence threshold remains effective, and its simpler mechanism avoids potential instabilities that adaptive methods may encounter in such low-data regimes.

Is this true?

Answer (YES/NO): NO